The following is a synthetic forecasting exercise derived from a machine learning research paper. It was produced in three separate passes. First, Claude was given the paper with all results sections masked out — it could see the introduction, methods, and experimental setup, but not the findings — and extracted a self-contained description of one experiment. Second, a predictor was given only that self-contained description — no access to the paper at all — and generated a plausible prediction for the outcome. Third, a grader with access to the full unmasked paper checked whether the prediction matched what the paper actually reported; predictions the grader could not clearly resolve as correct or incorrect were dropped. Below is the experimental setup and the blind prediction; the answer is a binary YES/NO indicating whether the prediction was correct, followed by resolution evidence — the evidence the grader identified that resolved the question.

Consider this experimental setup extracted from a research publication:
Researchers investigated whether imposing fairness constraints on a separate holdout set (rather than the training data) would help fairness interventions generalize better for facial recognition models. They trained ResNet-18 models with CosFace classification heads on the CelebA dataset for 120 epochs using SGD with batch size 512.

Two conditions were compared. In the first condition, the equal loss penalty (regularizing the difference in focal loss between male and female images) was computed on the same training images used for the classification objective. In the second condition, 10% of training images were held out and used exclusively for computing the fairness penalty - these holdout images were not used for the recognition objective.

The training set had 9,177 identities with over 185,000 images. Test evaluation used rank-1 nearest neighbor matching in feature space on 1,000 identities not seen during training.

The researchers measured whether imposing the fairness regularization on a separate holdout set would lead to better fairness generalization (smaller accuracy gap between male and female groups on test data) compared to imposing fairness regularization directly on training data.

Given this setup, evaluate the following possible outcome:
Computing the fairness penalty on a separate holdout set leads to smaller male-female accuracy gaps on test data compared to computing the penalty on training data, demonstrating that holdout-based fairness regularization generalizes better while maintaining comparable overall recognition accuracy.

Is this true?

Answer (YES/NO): NO